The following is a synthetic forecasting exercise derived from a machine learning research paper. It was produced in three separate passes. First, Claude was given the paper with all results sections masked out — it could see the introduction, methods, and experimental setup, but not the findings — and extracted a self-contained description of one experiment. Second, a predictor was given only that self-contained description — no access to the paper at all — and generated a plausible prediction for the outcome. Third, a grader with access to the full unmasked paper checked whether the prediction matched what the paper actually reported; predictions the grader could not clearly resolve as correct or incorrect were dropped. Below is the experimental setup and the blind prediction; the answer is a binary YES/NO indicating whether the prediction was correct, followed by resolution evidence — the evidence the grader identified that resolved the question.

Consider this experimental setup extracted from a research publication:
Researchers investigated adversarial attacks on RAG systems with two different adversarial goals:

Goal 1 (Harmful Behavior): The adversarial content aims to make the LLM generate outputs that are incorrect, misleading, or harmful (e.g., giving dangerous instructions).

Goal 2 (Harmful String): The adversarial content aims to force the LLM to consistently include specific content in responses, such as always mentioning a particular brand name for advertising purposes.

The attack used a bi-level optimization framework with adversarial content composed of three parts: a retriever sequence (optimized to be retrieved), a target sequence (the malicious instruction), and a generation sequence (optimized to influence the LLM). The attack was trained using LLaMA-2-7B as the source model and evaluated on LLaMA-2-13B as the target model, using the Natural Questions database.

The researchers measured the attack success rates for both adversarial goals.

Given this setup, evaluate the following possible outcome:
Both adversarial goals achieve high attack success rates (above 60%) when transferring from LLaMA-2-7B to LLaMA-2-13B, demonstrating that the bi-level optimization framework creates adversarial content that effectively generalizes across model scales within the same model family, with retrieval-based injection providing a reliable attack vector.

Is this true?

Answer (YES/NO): NO